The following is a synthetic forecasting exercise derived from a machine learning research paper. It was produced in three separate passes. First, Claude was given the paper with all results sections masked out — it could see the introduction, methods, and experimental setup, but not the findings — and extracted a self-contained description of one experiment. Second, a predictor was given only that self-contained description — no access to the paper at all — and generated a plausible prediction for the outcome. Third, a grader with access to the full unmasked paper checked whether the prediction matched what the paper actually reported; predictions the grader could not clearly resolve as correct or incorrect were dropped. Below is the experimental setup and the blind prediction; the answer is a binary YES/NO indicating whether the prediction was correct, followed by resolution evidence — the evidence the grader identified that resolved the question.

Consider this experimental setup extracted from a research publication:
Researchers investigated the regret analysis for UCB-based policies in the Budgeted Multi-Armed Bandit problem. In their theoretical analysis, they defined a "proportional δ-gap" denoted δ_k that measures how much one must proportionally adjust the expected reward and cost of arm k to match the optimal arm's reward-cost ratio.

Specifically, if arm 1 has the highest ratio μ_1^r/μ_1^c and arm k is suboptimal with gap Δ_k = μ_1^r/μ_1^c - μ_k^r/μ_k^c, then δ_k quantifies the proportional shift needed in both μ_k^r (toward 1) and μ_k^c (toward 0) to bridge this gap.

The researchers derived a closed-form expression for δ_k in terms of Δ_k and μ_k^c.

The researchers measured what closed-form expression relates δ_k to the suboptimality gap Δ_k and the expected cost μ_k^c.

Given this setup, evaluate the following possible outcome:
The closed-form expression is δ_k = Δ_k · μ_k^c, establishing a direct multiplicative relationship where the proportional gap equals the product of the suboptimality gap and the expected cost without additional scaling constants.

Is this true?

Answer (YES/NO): NO